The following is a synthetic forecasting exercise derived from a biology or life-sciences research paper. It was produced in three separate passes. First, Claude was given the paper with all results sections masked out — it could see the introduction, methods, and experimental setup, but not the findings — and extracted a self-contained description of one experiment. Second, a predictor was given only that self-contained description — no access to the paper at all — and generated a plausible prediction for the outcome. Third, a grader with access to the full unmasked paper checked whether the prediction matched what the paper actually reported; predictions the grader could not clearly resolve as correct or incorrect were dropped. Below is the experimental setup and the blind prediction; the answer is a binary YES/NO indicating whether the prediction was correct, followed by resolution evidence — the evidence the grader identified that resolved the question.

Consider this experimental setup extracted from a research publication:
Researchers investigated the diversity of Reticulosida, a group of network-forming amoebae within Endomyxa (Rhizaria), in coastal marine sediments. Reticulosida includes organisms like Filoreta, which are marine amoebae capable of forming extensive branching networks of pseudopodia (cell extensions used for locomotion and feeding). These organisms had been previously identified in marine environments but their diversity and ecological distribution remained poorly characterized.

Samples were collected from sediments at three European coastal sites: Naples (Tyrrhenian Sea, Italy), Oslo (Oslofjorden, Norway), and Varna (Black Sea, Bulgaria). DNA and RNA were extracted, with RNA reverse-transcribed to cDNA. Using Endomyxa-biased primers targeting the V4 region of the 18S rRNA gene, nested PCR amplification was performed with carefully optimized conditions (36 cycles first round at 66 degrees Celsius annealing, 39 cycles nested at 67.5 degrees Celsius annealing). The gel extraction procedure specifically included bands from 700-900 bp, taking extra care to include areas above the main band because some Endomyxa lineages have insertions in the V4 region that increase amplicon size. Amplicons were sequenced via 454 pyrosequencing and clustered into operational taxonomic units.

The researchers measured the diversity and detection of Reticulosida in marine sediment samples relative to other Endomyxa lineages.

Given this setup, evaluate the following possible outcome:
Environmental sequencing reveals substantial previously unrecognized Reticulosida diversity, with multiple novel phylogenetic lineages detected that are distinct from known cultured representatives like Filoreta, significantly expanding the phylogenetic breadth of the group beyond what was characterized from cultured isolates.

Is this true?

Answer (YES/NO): NO